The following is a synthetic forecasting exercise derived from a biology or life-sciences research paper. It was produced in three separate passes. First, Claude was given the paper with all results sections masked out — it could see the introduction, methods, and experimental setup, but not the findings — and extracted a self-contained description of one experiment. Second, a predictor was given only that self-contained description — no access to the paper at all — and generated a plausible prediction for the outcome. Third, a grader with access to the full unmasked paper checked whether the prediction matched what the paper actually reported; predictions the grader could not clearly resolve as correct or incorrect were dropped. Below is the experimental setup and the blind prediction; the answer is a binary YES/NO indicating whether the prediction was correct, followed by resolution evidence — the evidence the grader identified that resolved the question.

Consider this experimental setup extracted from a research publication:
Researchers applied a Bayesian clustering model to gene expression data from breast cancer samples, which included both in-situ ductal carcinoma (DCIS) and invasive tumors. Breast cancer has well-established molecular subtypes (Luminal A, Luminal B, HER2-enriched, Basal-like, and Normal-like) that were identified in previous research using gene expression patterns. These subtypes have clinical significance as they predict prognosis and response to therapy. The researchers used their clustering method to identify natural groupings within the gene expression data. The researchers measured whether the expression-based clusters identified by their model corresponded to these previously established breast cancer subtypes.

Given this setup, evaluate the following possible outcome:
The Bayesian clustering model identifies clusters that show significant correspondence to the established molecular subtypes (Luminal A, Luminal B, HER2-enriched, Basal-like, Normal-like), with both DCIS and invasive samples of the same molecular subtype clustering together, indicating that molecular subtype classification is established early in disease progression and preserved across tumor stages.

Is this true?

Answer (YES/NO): NO